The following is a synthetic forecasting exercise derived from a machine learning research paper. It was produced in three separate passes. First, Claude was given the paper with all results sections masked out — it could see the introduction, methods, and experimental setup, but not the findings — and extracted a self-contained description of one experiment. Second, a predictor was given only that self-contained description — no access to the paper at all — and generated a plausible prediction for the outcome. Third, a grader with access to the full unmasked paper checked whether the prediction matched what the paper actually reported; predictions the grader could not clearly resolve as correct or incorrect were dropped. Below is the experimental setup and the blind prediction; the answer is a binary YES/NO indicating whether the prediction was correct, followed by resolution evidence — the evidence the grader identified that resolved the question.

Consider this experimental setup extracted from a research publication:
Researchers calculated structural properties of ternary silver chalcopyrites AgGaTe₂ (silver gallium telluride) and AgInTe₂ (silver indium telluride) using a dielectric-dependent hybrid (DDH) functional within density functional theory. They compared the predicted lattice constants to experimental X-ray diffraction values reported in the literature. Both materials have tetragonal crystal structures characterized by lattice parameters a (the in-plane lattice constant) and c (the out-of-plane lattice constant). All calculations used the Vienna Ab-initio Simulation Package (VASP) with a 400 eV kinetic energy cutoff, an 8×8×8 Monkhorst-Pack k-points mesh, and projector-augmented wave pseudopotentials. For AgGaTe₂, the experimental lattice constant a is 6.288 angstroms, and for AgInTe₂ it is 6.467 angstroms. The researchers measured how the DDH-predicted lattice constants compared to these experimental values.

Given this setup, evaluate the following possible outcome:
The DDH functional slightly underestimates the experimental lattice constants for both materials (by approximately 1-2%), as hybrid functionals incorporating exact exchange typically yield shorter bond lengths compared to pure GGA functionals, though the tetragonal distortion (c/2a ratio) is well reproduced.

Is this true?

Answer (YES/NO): NO